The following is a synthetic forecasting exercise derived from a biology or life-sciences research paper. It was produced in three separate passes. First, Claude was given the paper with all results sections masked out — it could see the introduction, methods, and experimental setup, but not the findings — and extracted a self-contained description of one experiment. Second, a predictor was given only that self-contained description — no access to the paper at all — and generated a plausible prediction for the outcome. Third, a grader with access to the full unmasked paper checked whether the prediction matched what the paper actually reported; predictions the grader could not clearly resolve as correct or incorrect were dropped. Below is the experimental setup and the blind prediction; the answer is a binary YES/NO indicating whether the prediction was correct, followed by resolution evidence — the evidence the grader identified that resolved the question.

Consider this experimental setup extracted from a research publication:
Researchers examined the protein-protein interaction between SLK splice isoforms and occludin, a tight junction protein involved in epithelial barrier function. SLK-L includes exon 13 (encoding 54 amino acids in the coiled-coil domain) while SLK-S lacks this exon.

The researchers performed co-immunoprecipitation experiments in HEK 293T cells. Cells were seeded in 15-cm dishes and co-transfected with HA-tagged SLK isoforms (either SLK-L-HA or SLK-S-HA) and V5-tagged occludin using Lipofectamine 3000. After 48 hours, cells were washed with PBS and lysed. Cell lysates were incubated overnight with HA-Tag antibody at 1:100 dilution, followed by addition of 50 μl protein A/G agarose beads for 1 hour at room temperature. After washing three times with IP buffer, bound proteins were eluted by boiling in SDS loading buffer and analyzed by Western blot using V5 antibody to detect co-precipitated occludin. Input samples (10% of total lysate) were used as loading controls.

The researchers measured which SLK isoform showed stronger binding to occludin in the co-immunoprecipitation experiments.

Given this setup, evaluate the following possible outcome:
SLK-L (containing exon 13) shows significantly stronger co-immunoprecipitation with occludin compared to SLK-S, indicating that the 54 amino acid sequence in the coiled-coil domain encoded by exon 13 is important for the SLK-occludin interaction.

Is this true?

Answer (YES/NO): NO